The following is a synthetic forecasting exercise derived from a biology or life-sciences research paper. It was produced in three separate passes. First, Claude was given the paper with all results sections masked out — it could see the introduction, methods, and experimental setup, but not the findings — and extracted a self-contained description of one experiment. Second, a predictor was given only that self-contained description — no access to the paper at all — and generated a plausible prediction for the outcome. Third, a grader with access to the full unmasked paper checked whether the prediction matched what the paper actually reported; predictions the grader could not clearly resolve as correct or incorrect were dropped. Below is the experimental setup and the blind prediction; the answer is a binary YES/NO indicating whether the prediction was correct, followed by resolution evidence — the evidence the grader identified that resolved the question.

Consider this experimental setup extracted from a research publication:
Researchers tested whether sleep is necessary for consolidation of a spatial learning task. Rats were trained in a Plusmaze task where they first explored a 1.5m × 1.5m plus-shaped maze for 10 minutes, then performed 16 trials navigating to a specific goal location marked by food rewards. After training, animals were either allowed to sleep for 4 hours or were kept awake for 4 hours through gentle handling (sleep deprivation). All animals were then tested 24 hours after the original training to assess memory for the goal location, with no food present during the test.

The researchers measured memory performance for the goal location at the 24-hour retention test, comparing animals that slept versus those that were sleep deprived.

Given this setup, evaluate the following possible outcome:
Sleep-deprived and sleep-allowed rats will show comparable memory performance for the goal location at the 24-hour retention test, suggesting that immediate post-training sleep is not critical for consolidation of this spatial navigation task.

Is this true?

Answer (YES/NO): NO